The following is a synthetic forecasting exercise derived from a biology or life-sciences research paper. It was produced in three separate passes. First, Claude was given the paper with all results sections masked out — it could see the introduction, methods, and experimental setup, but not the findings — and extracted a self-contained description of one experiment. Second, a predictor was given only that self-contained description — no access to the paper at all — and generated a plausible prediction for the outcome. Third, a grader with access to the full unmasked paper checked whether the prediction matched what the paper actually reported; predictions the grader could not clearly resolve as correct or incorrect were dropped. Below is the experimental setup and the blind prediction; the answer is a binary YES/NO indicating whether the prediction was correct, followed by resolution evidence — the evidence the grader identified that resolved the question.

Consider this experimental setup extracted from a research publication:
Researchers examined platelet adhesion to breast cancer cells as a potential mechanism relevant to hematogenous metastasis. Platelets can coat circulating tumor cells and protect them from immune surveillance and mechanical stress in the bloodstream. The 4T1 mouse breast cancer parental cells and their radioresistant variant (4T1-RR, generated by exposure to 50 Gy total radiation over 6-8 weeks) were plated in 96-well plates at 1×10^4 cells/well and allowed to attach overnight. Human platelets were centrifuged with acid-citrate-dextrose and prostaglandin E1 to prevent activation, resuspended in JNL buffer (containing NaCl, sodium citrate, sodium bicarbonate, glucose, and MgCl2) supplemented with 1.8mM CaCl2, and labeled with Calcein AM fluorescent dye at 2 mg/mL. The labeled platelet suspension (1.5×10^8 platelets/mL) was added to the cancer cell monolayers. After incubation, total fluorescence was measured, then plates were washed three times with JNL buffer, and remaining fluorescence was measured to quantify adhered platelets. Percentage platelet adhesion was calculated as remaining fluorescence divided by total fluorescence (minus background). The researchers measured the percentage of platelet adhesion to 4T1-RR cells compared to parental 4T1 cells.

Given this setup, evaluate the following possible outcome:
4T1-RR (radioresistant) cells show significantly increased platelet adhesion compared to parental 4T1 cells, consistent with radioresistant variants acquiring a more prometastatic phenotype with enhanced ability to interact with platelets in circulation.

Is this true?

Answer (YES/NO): YES